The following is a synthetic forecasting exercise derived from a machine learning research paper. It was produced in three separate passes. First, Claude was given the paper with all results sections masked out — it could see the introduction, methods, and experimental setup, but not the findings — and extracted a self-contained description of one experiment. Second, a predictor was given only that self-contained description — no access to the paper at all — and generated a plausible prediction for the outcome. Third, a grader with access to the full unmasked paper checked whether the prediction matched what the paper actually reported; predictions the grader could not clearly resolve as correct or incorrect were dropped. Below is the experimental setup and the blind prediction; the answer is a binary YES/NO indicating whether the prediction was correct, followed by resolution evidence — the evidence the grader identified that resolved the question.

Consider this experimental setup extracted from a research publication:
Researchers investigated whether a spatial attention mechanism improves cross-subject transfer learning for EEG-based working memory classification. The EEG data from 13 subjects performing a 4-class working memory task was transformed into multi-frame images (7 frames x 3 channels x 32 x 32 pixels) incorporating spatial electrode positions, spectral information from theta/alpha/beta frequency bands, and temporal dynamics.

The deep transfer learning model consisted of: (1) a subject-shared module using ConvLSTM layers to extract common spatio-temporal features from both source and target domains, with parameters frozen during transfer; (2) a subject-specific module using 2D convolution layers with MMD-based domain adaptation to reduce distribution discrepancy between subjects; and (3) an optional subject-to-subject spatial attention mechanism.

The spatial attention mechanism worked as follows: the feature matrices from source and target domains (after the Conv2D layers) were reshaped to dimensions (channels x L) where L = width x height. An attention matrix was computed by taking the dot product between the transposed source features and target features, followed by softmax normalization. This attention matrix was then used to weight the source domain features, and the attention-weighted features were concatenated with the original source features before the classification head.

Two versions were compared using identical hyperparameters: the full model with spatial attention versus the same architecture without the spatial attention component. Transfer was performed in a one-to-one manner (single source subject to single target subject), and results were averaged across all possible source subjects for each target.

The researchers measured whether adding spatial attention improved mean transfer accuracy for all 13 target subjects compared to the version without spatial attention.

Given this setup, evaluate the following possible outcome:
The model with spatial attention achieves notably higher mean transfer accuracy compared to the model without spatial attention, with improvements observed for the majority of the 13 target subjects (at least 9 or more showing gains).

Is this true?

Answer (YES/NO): NO